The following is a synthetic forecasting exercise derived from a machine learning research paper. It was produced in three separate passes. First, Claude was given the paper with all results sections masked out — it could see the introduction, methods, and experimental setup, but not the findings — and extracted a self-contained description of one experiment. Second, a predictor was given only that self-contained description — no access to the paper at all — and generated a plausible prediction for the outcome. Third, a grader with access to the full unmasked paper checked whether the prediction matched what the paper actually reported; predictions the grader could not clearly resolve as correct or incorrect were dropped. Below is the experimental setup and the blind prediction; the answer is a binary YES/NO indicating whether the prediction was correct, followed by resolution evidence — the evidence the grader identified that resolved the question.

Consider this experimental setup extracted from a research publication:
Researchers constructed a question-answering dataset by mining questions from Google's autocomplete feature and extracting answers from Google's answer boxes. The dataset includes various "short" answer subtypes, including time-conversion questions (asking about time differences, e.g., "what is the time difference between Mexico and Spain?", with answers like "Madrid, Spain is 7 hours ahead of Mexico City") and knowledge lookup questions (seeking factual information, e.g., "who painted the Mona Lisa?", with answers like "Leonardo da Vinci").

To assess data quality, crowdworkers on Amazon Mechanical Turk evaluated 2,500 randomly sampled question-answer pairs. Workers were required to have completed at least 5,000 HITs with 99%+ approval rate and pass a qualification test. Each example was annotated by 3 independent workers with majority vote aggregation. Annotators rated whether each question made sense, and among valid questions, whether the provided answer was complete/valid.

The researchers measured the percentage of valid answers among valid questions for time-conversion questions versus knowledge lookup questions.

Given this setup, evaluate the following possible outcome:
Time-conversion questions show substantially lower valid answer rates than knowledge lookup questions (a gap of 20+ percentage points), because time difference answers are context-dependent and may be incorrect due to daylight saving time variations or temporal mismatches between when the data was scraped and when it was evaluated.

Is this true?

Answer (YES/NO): NO